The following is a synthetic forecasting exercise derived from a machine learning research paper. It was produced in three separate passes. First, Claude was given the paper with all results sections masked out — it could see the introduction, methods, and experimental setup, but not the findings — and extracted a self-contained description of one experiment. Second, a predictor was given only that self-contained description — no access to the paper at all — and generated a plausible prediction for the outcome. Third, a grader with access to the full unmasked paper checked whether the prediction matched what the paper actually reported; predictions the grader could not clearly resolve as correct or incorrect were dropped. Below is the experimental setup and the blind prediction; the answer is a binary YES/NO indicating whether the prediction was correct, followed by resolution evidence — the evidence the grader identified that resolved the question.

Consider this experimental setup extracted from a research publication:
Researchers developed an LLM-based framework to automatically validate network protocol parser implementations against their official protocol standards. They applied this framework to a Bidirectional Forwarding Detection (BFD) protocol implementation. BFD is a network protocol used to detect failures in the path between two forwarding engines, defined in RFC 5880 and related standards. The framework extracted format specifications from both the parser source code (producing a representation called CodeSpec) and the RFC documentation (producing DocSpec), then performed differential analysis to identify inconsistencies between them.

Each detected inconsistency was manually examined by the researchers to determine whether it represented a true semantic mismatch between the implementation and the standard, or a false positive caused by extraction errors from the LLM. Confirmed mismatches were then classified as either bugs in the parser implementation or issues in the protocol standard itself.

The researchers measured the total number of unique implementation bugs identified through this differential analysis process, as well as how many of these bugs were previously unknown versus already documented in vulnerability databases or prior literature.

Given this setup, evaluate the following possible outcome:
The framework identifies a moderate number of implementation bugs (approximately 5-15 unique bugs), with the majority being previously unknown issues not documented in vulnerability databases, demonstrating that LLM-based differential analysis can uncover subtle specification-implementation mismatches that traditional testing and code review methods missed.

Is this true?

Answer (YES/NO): YES